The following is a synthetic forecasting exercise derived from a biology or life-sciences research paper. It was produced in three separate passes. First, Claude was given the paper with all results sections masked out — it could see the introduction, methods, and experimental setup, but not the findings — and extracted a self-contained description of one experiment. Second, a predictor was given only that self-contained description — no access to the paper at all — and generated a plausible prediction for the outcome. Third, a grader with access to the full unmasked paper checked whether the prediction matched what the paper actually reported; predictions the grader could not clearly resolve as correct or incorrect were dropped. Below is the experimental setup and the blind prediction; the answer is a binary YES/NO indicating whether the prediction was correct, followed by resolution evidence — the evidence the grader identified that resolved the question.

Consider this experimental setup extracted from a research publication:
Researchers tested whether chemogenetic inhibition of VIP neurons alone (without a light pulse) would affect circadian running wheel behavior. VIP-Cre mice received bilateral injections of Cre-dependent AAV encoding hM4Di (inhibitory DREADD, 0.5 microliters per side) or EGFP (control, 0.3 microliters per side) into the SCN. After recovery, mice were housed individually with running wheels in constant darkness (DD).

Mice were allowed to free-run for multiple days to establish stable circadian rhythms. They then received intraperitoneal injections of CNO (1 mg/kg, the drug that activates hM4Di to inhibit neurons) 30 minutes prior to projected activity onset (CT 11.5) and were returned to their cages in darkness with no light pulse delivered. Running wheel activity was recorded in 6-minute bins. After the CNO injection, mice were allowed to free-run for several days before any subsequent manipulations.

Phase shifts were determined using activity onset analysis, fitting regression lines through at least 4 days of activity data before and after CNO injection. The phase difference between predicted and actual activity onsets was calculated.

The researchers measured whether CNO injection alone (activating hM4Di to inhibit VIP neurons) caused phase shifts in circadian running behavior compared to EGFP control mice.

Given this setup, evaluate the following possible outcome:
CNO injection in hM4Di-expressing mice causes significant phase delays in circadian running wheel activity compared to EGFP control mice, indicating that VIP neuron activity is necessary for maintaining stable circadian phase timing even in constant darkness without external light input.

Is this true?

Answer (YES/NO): NO